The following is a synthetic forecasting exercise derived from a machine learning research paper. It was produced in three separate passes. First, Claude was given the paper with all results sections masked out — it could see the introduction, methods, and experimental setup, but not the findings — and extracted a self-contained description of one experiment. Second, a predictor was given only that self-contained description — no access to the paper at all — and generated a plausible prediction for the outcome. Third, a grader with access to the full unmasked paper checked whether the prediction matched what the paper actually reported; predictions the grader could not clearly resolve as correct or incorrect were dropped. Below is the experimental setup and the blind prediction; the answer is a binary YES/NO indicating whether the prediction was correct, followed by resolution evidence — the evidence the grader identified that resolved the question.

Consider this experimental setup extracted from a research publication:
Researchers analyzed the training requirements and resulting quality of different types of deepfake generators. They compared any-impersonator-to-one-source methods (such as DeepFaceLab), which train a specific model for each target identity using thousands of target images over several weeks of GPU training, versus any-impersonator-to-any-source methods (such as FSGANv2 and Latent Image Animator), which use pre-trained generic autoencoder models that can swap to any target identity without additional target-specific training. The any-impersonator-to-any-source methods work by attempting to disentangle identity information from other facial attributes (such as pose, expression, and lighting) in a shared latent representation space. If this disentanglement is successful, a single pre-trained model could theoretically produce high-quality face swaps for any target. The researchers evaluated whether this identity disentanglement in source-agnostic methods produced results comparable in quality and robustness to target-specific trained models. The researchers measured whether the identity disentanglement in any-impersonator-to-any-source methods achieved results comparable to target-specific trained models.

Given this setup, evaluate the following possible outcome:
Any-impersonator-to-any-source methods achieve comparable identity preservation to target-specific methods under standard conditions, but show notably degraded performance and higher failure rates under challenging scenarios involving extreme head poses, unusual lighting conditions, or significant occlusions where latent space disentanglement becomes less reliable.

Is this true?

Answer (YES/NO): NO